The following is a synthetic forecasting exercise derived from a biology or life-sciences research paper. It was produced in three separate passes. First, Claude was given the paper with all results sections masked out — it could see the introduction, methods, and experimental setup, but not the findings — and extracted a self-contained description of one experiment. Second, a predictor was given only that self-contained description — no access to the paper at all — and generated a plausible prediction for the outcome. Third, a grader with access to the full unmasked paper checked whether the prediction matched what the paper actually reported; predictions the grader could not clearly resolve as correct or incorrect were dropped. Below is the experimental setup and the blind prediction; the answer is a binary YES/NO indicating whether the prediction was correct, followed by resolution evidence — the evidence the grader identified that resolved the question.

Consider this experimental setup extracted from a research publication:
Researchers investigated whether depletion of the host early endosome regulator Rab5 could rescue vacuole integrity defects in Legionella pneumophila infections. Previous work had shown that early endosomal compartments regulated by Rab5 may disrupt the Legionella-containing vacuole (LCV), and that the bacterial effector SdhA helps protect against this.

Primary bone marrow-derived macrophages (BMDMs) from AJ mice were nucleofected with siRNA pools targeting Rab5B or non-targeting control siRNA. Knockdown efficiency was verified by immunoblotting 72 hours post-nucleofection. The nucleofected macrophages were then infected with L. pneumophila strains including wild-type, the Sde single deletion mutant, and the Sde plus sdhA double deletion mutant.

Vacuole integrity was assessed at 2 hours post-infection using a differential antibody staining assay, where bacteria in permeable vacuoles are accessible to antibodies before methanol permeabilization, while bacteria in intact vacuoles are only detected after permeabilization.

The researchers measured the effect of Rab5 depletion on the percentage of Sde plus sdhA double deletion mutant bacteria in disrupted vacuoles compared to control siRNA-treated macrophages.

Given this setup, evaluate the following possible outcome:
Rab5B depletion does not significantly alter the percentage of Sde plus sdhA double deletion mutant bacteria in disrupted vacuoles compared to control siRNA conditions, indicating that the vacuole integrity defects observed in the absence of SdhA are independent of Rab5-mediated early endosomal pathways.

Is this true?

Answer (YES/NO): NO